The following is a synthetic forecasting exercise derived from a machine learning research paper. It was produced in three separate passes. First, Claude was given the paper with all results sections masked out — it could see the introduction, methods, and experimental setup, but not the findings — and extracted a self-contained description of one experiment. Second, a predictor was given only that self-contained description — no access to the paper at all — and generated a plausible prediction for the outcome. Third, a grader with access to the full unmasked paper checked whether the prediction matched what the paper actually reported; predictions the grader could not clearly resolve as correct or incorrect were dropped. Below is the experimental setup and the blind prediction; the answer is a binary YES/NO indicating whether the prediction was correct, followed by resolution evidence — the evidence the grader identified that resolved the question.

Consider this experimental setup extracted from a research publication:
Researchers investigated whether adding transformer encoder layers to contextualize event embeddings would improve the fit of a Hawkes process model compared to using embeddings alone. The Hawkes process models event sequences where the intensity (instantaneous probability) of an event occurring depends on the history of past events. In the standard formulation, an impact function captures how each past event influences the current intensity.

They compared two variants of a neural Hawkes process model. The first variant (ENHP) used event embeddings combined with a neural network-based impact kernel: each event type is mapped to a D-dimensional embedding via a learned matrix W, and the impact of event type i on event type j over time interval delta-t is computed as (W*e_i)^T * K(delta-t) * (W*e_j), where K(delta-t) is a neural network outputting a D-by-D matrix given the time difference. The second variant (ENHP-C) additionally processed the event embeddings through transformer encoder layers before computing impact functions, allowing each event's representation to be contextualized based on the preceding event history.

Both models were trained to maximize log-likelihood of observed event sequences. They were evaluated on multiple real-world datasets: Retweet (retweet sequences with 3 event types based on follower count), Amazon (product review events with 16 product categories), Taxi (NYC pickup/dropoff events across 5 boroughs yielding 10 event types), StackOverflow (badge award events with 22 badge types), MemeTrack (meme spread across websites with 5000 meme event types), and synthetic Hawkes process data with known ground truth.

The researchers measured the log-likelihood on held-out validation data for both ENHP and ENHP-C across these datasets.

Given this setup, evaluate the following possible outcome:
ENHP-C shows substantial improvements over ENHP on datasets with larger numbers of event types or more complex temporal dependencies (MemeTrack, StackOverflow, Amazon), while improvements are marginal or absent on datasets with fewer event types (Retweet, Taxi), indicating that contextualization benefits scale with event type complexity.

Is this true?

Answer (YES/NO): NO